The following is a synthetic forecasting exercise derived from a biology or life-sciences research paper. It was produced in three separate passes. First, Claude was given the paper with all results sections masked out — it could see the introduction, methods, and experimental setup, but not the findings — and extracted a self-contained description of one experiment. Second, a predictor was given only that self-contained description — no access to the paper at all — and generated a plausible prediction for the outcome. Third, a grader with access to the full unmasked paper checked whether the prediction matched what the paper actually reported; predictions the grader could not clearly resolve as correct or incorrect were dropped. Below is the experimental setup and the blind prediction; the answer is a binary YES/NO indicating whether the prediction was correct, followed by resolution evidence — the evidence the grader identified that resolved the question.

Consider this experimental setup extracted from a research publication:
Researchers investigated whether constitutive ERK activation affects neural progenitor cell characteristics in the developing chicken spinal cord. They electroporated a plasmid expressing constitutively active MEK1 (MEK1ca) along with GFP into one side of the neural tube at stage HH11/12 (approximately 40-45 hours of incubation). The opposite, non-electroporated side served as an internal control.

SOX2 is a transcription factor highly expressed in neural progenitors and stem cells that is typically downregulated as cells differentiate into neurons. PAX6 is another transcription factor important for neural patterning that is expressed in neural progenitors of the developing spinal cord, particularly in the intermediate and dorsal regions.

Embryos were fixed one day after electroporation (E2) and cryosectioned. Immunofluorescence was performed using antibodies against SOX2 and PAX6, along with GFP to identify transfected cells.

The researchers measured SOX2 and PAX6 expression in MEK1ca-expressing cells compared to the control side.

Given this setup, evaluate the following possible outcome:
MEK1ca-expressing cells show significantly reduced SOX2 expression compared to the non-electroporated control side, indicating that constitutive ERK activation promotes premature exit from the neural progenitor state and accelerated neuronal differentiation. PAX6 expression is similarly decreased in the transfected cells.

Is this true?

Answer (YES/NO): NO